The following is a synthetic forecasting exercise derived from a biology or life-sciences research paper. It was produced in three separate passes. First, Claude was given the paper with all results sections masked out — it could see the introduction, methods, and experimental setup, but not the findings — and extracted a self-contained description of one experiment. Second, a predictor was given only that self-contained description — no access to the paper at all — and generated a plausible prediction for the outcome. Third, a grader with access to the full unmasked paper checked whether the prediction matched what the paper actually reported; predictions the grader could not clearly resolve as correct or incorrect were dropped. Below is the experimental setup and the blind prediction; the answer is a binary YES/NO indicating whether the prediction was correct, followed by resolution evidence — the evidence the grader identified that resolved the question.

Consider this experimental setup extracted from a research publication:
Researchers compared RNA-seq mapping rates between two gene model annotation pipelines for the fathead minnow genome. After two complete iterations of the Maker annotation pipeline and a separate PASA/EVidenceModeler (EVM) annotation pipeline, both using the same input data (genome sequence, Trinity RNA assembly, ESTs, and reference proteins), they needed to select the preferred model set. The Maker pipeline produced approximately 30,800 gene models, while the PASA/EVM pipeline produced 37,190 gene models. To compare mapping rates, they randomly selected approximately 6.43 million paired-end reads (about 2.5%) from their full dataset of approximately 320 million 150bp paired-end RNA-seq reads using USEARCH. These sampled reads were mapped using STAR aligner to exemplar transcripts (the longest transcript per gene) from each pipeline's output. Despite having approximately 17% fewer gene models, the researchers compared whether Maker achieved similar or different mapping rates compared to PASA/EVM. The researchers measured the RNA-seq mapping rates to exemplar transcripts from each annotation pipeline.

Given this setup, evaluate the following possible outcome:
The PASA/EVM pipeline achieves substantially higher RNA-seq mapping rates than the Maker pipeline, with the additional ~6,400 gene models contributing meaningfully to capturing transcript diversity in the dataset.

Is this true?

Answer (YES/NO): NO